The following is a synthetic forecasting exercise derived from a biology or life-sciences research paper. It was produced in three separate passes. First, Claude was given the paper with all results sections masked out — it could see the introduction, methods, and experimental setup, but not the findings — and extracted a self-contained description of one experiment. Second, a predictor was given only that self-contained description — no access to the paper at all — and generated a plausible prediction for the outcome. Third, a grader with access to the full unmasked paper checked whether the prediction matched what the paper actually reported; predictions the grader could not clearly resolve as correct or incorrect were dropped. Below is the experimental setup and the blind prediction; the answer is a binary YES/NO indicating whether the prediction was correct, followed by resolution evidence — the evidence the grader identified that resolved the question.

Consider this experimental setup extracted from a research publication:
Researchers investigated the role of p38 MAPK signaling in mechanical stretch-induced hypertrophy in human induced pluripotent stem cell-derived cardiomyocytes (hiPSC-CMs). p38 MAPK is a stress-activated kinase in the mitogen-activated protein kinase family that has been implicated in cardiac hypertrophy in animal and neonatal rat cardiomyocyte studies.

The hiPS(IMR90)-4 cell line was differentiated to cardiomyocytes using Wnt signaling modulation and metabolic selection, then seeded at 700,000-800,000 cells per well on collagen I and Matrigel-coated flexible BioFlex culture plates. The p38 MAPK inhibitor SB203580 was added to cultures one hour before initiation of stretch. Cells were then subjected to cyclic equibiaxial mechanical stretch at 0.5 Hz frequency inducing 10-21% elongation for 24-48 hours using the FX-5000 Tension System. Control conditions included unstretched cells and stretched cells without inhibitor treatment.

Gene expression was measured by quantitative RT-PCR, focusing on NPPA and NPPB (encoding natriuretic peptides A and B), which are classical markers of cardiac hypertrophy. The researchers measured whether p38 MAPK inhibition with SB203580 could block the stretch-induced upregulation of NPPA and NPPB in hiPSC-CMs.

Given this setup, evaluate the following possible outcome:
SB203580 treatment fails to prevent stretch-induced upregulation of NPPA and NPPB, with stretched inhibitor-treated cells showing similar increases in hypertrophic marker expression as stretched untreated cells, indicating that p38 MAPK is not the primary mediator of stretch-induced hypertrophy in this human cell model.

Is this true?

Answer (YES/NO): NO